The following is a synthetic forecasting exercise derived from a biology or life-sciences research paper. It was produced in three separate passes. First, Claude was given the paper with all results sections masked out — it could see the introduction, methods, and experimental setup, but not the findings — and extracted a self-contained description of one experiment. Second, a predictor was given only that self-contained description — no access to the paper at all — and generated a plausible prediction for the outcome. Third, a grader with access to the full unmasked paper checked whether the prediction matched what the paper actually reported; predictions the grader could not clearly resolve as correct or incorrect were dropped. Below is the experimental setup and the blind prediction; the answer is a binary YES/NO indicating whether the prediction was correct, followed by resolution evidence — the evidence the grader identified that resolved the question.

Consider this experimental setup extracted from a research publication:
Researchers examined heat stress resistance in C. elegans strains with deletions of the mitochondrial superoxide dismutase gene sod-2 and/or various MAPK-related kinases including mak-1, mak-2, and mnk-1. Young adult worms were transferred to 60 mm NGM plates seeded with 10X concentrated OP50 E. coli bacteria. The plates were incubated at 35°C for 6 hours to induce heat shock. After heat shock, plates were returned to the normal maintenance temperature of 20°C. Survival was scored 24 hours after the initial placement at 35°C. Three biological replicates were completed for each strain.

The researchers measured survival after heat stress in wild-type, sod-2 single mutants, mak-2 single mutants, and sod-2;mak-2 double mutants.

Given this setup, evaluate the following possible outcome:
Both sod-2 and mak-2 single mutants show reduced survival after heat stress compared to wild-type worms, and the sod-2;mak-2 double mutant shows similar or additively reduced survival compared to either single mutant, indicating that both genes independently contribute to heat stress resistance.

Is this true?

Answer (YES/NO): NO